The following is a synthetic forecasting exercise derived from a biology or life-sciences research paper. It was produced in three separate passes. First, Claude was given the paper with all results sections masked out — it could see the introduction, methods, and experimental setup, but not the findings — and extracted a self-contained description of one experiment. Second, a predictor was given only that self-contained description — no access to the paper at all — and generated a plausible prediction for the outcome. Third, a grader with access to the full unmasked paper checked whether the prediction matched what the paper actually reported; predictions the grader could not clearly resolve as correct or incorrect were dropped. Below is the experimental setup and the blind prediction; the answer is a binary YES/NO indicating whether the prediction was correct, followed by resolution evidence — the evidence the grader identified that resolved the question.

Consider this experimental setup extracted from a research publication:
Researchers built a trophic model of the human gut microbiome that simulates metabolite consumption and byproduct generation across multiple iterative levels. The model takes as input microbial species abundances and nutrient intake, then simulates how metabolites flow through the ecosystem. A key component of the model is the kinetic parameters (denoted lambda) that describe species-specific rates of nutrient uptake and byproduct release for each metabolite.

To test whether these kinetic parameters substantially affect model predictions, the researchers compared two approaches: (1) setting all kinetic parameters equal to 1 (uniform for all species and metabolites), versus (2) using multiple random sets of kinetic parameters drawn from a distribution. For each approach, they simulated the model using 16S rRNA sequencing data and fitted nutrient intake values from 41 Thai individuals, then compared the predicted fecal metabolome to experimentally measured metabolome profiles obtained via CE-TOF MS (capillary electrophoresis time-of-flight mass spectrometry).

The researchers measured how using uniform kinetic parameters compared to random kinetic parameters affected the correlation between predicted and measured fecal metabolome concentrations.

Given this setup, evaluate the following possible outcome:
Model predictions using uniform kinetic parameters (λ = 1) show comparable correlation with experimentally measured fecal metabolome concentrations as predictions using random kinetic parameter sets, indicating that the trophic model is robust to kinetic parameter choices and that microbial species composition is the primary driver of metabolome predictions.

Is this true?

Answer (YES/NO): YES